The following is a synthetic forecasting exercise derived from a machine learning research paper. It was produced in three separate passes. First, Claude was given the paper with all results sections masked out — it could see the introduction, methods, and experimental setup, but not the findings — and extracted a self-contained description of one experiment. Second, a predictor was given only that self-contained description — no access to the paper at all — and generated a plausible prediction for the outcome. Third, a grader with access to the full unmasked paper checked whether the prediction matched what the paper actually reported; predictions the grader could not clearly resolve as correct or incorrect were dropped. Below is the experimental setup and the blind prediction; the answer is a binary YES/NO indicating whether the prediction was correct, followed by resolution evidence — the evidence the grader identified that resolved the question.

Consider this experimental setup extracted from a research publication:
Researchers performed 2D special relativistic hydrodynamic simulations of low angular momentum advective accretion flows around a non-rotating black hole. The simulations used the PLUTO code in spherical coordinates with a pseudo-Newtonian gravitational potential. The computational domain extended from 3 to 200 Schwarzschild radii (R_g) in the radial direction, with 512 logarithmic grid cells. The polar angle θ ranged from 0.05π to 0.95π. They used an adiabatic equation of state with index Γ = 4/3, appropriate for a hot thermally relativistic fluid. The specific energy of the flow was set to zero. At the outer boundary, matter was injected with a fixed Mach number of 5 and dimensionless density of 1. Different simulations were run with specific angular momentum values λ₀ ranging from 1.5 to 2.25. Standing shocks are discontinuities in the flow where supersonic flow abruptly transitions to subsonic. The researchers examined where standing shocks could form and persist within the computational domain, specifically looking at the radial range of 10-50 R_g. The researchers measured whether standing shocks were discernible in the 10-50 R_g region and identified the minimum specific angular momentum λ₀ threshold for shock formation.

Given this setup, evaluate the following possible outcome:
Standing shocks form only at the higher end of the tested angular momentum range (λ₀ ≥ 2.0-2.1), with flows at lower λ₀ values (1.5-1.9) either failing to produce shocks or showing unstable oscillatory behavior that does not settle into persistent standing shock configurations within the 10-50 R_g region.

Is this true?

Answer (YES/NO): NO